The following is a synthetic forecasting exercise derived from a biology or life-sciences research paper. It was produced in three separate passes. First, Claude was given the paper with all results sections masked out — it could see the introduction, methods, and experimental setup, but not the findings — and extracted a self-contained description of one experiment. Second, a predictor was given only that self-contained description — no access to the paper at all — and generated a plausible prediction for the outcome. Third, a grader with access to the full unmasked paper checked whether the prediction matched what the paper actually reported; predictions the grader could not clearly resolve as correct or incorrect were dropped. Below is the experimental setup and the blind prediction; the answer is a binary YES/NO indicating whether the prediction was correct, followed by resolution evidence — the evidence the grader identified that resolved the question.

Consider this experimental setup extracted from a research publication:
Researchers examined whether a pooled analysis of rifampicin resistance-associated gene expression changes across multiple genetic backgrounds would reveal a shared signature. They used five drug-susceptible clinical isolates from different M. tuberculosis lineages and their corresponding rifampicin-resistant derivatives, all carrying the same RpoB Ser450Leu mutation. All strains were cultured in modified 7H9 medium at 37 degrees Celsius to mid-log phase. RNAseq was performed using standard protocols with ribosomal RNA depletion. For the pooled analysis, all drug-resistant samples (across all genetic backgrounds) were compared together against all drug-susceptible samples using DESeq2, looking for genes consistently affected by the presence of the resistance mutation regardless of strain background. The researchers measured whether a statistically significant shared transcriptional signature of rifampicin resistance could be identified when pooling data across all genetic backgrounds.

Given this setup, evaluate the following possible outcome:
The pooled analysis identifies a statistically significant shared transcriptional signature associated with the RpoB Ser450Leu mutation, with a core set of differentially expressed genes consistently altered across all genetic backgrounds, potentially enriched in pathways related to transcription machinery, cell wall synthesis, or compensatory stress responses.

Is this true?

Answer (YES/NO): NO